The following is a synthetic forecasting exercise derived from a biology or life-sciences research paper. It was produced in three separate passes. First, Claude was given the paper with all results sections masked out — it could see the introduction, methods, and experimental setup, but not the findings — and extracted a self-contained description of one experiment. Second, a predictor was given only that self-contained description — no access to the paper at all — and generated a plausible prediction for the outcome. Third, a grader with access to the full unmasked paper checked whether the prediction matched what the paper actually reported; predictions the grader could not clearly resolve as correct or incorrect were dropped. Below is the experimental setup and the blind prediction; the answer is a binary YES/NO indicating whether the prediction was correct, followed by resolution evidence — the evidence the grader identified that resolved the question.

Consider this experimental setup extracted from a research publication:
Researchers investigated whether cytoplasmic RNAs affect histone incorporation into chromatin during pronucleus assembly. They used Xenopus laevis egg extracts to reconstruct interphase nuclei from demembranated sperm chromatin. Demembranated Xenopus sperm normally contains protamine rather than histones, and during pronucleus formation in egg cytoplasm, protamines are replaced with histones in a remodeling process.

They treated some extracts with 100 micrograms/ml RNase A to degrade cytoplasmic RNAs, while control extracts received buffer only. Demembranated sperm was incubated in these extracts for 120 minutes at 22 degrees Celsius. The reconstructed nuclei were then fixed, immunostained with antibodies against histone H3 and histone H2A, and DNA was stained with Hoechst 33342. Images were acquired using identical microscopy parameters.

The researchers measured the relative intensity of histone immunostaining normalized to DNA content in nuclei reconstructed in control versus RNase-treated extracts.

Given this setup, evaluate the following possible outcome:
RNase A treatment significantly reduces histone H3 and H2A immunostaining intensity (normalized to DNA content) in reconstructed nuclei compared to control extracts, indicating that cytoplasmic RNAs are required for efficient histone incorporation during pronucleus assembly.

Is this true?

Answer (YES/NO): YES